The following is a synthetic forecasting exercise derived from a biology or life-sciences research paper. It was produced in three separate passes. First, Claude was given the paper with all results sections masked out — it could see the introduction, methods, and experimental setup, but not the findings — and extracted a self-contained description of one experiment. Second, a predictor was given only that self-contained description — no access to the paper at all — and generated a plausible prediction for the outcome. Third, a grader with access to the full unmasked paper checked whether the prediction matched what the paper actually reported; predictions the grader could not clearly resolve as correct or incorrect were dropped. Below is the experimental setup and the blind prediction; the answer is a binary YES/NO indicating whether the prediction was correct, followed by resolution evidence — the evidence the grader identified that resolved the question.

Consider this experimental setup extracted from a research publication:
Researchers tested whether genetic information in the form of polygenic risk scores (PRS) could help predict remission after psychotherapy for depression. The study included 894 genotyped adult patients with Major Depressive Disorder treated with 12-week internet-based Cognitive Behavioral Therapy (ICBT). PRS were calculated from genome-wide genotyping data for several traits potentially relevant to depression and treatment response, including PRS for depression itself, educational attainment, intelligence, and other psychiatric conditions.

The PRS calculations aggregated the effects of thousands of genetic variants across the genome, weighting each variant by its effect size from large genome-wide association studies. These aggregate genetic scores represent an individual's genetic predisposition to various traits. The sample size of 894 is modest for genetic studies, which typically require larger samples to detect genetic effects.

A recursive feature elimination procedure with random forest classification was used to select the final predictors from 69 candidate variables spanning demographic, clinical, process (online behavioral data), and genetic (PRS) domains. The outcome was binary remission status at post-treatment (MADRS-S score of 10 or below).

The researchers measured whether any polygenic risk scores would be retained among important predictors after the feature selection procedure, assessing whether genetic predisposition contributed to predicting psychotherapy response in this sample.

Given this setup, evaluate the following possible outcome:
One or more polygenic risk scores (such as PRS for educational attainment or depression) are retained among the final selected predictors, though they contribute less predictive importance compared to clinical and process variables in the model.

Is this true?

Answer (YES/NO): NO